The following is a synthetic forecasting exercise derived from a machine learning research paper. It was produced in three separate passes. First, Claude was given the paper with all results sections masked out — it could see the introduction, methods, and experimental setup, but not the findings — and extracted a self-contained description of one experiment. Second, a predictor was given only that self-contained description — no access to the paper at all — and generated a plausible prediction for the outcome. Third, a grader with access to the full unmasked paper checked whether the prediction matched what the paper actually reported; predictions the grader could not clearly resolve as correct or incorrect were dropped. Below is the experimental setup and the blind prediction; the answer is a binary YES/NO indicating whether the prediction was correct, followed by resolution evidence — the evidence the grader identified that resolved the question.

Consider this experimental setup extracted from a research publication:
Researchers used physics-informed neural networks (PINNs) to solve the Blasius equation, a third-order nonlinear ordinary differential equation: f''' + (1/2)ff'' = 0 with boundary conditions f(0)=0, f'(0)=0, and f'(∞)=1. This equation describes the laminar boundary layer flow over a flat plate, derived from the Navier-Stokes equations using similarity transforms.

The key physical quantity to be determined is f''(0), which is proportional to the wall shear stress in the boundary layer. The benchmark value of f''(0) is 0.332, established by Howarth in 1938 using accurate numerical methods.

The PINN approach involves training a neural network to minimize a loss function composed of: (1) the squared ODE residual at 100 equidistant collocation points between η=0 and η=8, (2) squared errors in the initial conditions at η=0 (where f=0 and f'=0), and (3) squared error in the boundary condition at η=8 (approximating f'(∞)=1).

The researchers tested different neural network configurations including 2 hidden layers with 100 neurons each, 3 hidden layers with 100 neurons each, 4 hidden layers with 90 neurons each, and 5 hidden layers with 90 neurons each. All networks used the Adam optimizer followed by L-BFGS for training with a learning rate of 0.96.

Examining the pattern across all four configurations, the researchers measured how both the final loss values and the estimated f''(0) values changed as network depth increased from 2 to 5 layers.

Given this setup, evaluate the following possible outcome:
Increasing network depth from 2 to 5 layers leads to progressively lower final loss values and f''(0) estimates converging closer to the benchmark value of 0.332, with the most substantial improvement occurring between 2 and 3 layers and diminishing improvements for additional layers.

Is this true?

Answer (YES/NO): NO